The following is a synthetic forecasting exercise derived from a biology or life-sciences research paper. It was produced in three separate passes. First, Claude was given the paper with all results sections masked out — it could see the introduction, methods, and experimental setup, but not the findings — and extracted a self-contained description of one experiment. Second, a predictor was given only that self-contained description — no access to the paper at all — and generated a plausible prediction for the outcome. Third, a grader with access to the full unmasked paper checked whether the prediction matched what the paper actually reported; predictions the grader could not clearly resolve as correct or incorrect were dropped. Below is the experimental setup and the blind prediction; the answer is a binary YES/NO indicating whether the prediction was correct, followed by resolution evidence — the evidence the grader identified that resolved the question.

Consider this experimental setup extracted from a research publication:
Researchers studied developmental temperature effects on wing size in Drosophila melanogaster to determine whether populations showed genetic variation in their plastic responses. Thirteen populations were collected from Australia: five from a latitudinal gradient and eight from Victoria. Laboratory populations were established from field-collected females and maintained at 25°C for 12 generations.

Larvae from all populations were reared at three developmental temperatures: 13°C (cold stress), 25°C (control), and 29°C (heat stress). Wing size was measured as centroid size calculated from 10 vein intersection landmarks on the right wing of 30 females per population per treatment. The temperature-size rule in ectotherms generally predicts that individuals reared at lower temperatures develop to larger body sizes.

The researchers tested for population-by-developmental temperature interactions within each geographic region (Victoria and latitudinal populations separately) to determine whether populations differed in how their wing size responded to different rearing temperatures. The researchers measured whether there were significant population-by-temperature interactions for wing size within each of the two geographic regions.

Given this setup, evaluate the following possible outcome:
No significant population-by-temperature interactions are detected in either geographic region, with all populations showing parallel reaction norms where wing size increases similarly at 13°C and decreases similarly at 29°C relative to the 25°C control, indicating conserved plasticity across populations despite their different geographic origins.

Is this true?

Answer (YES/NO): NO